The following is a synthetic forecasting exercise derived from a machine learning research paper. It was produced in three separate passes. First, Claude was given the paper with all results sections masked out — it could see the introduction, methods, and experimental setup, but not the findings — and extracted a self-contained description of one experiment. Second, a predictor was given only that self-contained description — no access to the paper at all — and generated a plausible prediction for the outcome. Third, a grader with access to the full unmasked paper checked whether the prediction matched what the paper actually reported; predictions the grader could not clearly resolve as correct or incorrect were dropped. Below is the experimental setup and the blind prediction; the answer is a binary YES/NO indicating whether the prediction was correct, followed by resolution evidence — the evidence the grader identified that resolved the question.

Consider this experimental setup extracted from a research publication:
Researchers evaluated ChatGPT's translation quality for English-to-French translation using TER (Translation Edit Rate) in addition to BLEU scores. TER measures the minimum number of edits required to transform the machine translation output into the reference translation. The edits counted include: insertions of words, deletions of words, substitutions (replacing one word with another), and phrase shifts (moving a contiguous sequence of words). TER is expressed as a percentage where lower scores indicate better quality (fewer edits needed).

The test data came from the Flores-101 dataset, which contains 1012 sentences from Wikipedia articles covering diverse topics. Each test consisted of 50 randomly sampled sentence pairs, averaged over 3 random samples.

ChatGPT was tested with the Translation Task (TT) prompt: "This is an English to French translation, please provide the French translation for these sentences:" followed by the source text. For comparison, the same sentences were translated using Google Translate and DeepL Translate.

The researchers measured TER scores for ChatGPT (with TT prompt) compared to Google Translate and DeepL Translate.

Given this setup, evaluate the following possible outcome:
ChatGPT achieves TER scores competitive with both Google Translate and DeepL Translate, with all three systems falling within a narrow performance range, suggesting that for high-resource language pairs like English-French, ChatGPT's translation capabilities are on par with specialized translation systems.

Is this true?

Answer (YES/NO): NO